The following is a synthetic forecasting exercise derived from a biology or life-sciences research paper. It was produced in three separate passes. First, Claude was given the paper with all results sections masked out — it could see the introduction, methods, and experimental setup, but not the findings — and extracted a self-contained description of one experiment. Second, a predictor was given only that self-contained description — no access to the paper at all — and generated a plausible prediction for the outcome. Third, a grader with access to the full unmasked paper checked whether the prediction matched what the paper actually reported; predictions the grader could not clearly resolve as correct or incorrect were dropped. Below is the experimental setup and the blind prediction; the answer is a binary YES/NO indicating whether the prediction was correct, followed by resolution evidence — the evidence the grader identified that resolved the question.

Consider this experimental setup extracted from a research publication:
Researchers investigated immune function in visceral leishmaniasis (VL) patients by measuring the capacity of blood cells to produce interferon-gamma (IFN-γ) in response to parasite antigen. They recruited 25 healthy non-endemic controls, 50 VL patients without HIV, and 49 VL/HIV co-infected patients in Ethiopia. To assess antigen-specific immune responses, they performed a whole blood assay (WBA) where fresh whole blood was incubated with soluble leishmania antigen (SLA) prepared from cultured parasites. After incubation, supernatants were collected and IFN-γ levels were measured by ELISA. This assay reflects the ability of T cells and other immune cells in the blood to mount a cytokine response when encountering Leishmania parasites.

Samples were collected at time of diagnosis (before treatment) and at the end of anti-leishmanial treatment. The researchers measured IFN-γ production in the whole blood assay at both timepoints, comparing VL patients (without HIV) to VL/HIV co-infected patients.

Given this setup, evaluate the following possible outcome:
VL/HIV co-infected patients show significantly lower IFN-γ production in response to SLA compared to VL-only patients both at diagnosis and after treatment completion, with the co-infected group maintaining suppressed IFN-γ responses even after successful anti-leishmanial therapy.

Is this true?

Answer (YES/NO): NO